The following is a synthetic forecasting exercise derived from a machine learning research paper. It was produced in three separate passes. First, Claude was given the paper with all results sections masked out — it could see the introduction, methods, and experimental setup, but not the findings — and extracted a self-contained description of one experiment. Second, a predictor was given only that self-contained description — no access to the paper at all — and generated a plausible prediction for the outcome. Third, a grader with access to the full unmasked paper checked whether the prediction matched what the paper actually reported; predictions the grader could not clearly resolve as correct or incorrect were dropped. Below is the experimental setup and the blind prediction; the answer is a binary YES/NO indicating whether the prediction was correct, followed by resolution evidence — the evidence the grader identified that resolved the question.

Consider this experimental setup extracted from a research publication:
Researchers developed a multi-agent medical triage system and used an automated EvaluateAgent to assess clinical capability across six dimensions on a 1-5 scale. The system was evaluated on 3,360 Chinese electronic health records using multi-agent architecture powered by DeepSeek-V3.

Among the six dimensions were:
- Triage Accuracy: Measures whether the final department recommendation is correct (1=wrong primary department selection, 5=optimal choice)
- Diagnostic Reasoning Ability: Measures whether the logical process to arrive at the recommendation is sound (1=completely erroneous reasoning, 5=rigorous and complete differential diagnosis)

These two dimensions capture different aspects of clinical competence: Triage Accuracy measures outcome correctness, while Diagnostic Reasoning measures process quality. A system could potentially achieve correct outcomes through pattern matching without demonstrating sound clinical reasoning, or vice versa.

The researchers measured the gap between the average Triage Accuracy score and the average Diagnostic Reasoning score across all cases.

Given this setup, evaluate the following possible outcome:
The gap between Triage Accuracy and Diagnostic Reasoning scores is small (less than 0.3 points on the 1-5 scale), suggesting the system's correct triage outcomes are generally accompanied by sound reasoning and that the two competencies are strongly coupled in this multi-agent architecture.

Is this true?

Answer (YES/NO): NO